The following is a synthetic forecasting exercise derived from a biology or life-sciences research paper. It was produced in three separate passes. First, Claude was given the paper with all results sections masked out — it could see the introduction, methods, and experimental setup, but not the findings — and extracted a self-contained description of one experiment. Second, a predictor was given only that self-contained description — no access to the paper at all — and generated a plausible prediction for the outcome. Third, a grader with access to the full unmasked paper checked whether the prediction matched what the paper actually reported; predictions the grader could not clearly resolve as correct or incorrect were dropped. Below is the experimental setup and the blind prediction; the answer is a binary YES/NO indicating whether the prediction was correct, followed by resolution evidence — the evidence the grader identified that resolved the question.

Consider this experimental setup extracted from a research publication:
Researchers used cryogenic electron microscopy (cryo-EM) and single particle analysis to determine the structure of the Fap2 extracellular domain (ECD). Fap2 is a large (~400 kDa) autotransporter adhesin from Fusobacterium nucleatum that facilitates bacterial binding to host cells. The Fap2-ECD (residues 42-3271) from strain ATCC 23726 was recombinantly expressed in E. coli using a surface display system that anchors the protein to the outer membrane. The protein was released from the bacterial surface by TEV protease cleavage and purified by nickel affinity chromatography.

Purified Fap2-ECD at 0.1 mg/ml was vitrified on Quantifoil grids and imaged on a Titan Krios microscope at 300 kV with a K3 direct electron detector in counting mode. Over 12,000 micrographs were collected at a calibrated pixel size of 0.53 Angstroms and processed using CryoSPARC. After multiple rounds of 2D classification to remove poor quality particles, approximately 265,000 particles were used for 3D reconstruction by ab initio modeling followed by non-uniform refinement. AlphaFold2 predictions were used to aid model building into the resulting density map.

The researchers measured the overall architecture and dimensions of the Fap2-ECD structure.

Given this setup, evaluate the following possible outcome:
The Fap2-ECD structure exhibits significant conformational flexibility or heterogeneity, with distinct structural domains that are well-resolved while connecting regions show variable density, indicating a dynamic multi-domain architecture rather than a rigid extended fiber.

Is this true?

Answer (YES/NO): NO